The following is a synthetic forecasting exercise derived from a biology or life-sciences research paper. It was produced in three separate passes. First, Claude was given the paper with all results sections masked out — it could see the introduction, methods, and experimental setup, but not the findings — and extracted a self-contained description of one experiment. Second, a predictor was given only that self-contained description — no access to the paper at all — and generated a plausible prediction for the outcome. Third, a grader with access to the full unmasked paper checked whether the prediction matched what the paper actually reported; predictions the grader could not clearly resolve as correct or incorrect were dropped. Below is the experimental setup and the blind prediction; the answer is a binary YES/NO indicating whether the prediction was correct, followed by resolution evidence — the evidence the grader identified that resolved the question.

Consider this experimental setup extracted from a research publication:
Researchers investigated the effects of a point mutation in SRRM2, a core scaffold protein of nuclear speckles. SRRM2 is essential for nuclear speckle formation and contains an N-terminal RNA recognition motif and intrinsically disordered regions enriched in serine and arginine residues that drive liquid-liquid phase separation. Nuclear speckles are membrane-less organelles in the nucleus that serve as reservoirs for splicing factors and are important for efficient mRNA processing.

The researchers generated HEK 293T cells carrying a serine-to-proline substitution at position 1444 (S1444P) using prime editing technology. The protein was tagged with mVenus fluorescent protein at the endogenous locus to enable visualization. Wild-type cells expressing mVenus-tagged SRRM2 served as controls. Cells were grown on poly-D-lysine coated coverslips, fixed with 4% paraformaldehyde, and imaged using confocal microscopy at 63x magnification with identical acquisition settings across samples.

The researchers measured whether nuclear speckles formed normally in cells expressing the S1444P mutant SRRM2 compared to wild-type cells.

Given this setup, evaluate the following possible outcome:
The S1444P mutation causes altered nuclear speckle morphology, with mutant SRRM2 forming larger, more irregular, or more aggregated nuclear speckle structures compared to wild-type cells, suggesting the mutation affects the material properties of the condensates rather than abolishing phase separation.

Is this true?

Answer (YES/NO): NO